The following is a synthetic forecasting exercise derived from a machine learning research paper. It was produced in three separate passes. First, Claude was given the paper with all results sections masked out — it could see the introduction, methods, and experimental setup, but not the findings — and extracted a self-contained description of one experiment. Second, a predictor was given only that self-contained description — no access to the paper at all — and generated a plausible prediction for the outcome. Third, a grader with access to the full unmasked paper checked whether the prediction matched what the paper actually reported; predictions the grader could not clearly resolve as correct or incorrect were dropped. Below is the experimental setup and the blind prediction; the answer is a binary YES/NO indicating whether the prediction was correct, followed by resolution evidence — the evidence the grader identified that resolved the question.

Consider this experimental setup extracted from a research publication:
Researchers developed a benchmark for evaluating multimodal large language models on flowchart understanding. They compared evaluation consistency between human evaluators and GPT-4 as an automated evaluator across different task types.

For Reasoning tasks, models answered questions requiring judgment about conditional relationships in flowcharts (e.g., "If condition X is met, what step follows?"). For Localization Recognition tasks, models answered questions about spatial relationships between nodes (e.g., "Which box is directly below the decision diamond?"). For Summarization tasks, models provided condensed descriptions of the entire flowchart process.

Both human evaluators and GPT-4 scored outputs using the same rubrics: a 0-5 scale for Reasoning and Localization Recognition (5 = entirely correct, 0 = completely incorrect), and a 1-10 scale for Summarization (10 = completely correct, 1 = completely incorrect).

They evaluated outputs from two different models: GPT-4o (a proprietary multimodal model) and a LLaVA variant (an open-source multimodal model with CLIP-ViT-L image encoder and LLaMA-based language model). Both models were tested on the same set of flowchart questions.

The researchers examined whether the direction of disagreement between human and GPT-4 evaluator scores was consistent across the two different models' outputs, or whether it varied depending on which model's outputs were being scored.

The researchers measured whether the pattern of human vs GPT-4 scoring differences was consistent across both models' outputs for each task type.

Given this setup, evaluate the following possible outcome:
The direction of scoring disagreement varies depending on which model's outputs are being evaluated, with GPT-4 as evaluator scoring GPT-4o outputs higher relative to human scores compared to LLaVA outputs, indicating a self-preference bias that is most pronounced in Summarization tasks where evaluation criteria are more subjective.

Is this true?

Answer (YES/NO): NO